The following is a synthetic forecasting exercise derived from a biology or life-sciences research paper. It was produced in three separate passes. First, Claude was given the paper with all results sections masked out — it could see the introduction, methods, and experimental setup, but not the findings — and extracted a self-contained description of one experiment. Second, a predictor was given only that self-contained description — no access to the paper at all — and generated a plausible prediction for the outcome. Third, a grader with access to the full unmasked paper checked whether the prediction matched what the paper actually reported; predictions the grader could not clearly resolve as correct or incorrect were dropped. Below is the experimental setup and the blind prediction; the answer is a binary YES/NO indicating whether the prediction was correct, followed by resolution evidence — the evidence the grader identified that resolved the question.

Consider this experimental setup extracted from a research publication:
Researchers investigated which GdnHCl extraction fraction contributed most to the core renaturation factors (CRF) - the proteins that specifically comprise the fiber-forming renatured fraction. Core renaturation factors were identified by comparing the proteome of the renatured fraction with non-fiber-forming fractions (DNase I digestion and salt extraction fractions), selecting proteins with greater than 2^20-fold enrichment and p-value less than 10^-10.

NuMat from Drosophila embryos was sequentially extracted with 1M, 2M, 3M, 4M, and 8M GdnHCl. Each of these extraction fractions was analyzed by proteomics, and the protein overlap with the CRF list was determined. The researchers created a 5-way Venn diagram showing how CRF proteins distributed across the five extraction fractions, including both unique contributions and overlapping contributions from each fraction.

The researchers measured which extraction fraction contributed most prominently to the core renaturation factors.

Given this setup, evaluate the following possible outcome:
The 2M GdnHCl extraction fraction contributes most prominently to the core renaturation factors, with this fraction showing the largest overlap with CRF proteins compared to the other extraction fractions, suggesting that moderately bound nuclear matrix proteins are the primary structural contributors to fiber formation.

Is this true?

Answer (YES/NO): NO